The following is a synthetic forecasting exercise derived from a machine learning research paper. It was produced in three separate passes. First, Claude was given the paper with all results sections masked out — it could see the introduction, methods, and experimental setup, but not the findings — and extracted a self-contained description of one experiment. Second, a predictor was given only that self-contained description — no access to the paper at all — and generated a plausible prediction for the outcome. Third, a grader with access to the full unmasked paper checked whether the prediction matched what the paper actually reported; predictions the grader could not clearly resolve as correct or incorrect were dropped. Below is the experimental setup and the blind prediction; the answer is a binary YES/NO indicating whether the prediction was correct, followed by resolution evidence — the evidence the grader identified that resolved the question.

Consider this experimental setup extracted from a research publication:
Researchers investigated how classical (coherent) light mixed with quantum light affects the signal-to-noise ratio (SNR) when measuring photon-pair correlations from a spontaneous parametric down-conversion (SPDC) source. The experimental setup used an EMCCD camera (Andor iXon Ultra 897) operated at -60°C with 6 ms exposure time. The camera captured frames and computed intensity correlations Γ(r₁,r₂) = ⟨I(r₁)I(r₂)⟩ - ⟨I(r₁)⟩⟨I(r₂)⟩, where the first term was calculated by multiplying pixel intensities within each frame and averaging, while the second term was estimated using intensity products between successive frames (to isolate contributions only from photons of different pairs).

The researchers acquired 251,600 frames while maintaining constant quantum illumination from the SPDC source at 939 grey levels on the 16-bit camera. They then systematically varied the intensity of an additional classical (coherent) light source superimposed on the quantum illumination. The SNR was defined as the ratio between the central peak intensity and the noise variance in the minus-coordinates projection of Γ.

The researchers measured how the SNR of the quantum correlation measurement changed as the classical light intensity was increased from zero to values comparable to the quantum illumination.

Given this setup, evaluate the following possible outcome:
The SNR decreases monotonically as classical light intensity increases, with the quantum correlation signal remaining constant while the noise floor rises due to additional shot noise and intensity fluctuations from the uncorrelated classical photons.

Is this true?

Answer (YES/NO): YES